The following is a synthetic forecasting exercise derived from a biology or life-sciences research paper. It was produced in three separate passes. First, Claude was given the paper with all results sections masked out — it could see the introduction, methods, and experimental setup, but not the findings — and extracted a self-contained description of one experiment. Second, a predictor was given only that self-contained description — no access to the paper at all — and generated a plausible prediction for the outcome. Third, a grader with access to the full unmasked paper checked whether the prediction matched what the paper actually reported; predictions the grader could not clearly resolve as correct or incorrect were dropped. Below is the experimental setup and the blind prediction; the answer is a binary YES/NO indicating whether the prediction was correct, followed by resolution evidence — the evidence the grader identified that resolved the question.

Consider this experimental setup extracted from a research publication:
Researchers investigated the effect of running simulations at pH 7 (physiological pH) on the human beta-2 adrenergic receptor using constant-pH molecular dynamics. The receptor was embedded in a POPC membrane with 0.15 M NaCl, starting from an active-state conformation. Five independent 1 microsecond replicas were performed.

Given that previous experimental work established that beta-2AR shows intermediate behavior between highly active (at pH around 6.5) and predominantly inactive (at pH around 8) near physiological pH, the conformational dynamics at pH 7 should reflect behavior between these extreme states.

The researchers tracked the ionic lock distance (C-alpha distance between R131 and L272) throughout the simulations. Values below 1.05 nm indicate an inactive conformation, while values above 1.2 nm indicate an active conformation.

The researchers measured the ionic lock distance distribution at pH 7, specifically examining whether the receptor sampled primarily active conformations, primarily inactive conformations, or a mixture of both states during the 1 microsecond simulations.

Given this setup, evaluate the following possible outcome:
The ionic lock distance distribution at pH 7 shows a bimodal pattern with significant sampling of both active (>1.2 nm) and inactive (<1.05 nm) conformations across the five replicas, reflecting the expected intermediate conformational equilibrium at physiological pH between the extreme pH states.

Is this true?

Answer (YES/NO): NO